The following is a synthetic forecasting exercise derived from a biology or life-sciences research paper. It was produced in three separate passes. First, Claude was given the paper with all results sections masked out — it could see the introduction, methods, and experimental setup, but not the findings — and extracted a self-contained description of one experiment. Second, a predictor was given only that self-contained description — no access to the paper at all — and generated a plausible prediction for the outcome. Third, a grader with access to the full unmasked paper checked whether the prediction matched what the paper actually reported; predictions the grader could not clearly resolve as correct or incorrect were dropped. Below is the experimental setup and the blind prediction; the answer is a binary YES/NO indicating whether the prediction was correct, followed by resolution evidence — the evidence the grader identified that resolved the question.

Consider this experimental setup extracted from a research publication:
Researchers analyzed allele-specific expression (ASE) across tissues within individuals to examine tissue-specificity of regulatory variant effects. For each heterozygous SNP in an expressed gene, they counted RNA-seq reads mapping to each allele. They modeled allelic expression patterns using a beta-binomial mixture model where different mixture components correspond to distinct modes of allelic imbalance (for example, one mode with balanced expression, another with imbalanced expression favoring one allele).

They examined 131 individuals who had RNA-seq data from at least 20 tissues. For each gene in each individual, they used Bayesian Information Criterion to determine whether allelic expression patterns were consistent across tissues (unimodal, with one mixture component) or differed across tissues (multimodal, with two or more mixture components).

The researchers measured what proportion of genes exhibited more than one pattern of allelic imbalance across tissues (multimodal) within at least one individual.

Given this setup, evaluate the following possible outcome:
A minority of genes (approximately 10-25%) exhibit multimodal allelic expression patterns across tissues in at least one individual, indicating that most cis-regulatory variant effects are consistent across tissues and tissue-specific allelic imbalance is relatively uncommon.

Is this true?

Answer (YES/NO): YES